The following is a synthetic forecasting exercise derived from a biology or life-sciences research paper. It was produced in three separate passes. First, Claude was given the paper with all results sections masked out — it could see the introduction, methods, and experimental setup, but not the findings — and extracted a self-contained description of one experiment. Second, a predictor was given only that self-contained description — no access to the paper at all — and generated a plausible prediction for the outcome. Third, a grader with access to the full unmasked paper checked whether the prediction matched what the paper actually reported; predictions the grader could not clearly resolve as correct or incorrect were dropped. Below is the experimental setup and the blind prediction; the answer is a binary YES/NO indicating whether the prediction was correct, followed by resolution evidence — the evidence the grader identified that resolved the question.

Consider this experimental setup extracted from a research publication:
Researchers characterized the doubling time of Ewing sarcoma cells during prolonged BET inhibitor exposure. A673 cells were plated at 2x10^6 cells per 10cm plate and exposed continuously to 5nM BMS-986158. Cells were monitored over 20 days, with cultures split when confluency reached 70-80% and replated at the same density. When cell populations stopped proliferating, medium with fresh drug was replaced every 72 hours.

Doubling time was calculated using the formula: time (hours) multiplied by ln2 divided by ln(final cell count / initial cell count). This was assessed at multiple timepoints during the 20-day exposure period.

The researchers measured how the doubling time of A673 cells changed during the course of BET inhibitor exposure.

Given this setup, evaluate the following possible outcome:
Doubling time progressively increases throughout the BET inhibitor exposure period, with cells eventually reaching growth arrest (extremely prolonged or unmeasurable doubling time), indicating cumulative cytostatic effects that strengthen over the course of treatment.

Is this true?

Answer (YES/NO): NO